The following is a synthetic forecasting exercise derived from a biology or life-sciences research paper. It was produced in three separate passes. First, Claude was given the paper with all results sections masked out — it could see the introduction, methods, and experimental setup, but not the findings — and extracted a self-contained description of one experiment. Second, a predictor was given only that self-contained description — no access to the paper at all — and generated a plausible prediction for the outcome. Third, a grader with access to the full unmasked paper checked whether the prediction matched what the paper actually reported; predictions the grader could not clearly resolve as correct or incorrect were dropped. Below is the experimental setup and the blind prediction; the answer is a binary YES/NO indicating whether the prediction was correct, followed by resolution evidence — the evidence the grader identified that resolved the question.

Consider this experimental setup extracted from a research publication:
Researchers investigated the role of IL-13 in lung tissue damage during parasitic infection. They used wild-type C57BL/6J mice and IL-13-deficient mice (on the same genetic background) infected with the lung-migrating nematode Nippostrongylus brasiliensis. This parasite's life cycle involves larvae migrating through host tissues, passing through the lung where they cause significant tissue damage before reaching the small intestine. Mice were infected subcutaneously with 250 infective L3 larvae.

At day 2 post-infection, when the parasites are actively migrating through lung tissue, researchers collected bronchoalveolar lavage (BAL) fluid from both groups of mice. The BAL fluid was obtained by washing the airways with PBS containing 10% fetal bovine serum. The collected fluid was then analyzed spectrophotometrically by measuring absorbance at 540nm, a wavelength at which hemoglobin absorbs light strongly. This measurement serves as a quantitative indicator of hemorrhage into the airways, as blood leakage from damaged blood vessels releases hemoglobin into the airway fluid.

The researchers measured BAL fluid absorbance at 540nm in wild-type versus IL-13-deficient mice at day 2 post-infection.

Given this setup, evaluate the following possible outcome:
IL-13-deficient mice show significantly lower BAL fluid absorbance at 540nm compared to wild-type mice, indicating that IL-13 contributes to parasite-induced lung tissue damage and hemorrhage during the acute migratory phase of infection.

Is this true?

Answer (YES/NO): NO